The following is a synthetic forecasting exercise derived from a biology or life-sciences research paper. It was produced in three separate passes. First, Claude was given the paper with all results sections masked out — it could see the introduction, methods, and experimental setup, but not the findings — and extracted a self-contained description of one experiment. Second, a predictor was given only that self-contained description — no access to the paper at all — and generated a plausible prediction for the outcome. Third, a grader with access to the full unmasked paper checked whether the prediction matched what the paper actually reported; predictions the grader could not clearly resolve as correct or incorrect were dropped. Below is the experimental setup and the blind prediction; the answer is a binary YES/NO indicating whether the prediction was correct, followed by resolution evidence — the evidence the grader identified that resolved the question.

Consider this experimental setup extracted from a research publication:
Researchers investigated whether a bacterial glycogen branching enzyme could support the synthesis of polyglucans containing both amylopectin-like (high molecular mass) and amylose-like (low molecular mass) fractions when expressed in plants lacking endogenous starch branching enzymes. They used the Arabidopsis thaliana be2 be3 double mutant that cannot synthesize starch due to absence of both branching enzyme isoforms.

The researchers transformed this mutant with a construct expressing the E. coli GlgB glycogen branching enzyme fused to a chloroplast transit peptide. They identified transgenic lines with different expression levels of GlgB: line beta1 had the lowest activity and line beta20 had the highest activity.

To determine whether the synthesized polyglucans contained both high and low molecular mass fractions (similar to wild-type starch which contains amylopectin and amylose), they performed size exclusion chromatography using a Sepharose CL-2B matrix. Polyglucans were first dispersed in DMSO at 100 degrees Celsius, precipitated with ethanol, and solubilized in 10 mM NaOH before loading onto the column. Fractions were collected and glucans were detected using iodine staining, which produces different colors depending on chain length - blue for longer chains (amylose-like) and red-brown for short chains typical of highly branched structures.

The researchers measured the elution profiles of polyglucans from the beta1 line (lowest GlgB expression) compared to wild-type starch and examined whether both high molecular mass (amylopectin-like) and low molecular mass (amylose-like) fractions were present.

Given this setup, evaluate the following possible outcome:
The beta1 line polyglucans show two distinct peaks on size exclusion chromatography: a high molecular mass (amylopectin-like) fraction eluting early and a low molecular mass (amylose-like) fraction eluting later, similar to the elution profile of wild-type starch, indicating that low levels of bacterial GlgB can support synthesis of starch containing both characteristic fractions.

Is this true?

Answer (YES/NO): YES